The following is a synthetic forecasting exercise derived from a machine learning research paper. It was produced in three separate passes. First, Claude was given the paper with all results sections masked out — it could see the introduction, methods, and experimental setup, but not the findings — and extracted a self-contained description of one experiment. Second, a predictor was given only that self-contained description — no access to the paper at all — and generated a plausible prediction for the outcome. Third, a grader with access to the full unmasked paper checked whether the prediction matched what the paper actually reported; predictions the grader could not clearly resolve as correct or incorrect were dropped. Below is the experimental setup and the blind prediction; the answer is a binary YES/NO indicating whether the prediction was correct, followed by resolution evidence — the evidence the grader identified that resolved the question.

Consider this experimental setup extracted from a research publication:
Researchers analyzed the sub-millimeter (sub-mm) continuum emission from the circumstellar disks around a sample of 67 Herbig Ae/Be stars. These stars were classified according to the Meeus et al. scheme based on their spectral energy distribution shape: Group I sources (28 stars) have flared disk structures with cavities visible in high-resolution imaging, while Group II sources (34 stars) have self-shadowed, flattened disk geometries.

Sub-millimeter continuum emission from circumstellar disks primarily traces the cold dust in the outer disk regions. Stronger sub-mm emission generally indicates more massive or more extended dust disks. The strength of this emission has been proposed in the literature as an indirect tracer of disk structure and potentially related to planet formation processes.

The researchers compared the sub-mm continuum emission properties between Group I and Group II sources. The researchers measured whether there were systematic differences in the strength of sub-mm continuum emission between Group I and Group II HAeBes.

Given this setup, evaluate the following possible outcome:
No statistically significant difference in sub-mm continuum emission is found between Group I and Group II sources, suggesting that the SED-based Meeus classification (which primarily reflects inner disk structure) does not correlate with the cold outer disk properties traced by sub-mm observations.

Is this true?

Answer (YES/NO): NO